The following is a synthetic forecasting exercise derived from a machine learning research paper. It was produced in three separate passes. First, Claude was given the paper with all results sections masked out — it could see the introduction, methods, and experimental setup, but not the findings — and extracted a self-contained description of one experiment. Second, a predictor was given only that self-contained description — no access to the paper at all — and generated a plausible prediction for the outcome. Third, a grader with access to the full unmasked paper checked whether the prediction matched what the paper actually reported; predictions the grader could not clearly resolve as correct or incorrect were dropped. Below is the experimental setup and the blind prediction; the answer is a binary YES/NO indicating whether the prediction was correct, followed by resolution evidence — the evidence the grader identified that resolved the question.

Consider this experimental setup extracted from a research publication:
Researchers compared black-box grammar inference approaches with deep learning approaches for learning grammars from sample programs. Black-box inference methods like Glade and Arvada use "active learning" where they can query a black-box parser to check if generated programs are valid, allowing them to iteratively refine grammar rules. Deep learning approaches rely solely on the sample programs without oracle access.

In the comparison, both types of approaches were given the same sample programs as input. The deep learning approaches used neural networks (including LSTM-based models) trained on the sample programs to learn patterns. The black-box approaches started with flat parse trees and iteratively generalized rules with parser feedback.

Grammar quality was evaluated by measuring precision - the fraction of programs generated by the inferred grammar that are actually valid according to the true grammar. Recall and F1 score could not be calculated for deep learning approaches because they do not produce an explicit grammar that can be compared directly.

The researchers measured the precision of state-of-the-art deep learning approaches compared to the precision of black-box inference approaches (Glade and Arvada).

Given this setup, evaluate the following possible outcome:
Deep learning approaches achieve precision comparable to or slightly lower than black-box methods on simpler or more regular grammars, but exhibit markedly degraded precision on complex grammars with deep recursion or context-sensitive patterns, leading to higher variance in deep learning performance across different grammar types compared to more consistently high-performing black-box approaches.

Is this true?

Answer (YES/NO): NO